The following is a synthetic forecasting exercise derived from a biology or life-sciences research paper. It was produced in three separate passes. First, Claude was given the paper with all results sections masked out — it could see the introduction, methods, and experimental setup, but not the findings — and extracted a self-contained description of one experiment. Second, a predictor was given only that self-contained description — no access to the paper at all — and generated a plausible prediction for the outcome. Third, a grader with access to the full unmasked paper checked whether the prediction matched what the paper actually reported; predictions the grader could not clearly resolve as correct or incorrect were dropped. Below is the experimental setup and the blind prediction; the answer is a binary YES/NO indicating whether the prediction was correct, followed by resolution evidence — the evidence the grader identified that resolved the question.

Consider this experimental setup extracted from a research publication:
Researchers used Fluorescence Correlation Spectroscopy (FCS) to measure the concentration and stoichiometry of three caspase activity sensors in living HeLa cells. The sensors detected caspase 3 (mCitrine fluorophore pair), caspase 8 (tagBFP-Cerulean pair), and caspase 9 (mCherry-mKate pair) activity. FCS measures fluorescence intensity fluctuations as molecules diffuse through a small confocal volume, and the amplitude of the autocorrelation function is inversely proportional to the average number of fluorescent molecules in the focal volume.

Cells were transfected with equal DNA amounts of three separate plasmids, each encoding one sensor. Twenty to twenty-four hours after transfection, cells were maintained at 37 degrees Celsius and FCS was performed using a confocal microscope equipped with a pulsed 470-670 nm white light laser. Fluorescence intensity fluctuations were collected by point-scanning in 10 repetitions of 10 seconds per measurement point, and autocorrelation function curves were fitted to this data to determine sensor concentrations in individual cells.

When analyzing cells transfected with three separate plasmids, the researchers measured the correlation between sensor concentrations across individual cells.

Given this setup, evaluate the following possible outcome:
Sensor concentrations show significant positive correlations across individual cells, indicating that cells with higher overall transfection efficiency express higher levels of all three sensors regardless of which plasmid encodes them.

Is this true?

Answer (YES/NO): NO